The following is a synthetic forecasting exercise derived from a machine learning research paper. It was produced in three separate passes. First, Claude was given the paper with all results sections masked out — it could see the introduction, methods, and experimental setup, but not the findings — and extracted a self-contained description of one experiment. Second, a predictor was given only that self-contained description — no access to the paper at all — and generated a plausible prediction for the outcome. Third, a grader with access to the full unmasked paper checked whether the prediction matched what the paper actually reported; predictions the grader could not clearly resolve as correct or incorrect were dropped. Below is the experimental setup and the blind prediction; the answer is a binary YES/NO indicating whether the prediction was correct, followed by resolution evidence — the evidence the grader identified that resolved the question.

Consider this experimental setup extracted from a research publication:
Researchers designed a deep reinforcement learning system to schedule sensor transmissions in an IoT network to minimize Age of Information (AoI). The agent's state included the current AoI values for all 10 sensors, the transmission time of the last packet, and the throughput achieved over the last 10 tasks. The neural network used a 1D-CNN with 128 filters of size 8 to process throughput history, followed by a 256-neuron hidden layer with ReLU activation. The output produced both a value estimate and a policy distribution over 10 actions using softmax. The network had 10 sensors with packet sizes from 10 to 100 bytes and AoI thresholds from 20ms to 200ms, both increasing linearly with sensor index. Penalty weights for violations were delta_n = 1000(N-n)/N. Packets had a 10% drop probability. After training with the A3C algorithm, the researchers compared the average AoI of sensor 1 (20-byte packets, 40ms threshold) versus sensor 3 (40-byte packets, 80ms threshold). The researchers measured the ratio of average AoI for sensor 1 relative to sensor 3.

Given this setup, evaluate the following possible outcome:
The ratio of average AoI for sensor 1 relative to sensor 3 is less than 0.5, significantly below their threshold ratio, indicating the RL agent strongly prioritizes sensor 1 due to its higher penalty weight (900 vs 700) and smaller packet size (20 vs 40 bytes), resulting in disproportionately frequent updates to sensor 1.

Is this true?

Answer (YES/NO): NO